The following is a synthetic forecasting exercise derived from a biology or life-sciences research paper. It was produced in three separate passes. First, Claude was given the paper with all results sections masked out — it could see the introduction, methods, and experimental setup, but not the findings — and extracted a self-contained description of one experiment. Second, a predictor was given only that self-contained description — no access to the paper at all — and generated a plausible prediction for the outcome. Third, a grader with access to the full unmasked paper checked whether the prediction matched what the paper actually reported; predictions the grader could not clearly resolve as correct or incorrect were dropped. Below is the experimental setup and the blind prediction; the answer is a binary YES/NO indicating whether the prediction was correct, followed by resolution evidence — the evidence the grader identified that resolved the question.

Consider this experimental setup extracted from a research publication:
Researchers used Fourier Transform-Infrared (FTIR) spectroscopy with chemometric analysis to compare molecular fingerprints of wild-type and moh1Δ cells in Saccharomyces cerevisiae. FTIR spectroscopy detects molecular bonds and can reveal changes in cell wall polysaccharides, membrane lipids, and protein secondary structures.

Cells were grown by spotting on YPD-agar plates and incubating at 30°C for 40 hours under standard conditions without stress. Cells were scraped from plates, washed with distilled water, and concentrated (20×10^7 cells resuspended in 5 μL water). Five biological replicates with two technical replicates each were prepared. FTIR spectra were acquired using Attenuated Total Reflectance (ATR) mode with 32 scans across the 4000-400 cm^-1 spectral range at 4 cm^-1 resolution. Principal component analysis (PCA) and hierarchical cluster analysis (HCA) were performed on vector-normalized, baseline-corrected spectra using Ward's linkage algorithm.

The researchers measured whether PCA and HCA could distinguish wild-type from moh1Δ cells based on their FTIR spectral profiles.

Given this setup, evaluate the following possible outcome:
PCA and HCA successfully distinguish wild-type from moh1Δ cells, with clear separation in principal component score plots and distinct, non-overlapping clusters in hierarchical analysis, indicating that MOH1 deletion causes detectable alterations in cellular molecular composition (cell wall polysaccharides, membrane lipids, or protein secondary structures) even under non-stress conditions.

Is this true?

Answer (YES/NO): YES